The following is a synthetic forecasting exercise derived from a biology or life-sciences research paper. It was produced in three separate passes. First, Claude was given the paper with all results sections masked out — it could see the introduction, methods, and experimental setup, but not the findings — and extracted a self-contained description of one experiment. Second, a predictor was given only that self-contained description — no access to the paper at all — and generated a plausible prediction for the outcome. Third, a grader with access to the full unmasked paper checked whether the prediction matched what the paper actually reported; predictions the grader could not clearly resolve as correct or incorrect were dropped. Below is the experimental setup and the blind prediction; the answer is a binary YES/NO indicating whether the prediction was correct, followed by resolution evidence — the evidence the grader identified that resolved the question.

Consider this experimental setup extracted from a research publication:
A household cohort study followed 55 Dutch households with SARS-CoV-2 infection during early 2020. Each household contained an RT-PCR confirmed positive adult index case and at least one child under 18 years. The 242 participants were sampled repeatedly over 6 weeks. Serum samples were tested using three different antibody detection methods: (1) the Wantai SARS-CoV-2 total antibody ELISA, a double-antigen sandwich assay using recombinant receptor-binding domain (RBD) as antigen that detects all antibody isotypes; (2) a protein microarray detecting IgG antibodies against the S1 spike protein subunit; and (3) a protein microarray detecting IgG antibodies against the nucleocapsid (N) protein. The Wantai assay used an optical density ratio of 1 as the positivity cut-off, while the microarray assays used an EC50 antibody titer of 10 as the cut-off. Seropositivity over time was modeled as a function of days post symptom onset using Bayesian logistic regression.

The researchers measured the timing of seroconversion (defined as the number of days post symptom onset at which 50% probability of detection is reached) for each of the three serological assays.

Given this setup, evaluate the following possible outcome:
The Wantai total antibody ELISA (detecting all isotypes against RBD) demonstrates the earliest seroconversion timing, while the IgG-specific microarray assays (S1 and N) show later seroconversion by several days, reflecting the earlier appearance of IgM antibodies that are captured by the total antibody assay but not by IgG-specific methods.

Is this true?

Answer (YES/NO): NO